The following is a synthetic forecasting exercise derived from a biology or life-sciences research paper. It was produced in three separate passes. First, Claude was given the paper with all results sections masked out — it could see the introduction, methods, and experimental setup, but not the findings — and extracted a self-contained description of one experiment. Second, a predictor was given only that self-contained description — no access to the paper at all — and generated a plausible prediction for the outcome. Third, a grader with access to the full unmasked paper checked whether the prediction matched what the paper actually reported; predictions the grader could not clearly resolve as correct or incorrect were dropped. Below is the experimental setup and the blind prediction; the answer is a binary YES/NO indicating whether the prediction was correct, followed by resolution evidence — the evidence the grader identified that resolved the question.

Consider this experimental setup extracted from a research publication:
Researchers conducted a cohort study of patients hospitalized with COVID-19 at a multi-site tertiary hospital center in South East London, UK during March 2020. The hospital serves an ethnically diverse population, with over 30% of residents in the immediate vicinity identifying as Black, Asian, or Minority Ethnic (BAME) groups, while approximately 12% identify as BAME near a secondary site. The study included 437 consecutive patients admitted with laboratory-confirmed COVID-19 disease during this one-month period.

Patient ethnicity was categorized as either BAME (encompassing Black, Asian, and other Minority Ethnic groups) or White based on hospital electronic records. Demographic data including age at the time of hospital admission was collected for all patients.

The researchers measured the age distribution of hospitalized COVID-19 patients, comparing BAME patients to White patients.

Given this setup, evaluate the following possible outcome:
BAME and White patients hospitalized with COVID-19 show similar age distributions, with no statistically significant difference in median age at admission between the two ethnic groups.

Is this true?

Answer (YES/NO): NO